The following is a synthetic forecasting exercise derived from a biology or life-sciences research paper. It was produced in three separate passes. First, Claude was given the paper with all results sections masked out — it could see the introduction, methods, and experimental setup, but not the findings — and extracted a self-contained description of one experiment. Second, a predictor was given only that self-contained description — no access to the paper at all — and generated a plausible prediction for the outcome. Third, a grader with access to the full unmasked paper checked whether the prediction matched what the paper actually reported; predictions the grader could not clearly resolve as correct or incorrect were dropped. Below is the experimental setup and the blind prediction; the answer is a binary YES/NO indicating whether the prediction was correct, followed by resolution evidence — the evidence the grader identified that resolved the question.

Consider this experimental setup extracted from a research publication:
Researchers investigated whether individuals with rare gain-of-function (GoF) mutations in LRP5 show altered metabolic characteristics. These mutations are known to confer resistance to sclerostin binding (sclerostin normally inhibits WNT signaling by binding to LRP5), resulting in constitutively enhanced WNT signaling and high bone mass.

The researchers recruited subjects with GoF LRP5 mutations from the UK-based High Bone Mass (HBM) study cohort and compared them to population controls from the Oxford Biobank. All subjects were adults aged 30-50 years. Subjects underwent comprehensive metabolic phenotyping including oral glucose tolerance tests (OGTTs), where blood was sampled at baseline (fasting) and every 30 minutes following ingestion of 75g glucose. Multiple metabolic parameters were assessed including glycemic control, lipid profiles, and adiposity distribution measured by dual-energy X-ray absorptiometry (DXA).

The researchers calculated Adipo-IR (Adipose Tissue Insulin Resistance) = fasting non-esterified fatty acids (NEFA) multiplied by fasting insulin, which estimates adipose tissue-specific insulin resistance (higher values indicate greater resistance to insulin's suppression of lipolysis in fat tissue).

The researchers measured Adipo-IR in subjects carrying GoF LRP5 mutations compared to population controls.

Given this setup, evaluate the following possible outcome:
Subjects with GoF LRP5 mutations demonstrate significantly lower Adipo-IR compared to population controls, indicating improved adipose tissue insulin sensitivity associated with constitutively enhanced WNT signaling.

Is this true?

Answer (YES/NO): YES